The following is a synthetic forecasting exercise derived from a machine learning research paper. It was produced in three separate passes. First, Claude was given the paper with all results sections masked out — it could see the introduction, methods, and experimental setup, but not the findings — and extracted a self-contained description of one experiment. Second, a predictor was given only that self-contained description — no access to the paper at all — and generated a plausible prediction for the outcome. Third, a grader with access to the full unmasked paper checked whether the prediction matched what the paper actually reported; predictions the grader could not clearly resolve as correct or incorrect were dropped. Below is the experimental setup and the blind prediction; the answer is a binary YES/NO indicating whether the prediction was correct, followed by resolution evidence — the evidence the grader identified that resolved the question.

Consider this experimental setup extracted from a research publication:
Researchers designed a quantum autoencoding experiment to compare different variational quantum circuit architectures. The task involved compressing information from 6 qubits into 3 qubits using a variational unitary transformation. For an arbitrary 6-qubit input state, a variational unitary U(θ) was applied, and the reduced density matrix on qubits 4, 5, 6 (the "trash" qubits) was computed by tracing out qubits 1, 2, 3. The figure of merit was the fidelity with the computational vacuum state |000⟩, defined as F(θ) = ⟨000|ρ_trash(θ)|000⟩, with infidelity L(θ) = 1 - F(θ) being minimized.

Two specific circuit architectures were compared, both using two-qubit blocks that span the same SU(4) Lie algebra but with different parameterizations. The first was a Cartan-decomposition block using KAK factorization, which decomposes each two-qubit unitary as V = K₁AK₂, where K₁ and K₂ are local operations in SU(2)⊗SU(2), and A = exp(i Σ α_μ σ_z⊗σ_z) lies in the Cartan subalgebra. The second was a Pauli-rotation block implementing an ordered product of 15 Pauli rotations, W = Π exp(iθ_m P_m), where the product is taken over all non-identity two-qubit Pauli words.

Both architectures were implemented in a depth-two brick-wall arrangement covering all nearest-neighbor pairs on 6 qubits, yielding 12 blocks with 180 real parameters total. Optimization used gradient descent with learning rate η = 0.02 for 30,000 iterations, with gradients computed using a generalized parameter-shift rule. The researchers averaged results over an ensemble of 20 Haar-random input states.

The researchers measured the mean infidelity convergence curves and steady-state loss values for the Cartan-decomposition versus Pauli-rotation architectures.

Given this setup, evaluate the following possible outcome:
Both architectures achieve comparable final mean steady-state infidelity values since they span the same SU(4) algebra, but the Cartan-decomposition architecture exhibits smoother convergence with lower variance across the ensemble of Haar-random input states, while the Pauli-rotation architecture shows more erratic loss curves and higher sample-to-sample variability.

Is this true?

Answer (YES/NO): NO